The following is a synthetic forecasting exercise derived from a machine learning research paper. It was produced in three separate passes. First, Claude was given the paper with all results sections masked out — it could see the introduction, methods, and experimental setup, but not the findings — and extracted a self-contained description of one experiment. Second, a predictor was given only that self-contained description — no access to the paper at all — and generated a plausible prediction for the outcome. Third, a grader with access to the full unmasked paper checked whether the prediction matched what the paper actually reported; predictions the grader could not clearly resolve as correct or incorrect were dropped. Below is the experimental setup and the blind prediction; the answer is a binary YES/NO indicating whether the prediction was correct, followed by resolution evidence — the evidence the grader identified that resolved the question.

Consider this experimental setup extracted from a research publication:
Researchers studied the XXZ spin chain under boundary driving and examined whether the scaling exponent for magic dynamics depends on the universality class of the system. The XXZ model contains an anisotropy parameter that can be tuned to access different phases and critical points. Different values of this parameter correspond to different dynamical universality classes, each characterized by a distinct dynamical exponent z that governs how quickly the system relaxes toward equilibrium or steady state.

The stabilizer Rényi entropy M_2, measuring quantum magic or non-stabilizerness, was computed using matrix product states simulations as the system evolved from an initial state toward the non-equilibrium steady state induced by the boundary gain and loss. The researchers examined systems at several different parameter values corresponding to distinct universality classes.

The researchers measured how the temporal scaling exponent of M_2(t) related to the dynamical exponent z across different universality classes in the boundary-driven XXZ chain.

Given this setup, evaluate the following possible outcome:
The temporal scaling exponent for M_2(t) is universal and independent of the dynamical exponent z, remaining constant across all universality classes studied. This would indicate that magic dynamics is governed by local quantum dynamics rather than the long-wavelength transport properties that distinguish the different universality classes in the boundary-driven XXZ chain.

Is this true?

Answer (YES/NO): NO